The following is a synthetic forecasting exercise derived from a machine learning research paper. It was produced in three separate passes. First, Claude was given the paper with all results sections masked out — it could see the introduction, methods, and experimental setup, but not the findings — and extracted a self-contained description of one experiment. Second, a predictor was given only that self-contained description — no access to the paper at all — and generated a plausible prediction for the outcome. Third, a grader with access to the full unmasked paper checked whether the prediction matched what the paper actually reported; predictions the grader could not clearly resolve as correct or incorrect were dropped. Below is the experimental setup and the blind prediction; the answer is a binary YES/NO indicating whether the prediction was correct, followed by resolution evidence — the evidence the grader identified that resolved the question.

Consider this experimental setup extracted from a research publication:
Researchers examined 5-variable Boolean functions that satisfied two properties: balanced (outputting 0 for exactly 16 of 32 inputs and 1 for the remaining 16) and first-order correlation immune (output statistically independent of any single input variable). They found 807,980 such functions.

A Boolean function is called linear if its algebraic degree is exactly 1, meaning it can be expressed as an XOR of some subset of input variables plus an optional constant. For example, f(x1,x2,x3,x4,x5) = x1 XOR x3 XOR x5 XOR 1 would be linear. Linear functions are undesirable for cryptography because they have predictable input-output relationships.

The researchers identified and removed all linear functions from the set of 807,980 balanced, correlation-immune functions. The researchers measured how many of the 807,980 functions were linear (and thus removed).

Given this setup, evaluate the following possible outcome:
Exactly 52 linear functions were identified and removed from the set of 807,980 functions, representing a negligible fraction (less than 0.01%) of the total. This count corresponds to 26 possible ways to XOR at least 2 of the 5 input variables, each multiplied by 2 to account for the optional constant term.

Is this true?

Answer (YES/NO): YES